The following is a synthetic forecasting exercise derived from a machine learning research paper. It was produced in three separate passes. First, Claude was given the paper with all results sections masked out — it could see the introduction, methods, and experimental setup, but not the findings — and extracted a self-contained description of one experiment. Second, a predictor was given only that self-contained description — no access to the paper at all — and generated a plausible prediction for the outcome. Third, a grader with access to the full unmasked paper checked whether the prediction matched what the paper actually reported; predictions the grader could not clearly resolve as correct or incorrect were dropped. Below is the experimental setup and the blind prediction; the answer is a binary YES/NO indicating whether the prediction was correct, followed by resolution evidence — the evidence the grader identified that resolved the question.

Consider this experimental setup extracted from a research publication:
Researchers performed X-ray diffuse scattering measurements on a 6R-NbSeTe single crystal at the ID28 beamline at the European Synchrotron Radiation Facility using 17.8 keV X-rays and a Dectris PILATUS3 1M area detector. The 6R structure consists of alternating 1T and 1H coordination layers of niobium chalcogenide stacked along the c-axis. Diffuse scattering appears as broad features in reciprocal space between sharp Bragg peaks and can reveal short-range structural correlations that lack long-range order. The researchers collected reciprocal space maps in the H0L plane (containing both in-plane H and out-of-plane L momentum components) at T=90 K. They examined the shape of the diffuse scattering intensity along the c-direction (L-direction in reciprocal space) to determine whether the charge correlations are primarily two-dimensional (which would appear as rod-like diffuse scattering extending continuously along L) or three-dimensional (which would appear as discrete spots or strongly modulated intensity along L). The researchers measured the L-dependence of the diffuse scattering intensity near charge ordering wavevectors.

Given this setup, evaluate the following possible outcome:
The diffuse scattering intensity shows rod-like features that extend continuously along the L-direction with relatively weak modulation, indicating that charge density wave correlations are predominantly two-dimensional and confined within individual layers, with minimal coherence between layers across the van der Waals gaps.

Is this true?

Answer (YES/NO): YES